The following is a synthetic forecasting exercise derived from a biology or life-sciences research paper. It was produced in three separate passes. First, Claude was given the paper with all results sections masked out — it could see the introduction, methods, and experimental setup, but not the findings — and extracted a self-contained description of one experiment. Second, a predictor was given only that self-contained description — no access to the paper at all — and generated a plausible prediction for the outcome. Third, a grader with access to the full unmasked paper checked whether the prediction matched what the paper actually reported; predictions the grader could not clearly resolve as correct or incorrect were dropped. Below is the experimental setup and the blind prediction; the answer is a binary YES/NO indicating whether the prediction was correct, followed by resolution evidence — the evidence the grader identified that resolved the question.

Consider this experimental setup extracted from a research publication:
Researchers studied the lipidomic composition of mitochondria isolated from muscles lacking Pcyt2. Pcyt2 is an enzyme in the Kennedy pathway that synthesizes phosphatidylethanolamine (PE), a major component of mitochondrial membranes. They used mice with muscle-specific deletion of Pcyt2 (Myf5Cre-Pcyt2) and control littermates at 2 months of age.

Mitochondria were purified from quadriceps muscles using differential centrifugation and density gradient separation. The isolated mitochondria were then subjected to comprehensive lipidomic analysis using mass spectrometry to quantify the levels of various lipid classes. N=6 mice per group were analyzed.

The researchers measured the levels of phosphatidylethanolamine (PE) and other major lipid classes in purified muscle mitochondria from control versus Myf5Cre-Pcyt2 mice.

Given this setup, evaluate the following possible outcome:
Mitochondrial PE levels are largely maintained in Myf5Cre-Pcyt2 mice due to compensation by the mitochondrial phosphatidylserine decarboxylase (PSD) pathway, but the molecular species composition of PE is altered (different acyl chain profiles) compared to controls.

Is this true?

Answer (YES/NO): NO